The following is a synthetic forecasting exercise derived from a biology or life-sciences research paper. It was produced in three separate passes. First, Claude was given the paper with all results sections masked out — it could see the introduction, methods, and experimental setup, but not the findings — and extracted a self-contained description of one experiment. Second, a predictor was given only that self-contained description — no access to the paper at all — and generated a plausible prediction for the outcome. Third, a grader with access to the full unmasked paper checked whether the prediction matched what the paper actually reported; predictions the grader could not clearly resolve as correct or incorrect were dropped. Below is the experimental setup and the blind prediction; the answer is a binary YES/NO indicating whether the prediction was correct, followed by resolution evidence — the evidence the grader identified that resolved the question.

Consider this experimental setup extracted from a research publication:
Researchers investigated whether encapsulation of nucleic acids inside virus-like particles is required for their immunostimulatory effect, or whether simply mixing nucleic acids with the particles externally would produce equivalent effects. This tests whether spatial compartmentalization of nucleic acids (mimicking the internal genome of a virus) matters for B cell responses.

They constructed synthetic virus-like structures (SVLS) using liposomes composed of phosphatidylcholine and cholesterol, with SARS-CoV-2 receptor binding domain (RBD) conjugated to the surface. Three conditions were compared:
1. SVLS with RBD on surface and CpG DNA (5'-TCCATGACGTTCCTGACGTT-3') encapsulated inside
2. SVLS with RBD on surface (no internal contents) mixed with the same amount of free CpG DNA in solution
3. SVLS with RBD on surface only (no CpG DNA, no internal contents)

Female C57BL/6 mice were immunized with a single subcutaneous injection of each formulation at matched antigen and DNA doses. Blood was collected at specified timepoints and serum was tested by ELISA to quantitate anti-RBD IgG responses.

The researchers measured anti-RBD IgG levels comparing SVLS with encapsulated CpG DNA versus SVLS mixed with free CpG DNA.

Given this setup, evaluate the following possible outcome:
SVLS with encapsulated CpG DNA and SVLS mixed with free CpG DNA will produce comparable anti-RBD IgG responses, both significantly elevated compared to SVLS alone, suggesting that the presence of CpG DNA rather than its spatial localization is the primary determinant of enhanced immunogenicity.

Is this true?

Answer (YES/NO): NO